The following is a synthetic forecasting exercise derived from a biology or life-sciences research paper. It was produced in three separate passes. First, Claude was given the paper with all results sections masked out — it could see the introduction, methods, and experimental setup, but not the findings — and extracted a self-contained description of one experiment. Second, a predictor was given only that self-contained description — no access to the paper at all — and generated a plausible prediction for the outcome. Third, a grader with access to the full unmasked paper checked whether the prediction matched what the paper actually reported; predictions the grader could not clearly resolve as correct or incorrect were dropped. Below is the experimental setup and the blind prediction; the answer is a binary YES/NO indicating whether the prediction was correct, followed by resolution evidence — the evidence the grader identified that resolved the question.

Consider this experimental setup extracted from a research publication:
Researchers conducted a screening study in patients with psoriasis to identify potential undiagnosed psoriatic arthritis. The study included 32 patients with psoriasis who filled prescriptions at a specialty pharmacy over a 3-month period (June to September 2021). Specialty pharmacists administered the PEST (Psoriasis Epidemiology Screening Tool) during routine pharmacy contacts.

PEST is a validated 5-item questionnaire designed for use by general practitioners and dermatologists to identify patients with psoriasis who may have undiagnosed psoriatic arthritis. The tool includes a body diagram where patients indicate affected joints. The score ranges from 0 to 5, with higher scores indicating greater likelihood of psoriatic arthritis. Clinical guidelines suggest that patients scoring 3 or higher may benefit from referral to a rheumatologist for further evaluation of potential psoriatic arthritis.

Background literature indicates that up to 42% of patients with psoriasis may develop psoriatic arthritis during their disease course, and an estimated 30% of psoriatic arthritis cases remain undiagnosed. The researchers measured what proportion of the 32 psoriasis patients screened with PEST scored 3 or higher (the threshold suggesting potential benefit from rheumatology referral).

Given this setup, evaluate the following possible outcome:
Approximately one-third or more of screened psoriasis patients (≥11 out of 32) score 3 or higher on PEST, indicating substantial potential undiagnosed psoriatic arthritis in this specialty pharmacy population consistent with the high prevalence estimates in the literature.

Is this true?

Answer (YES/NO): YES